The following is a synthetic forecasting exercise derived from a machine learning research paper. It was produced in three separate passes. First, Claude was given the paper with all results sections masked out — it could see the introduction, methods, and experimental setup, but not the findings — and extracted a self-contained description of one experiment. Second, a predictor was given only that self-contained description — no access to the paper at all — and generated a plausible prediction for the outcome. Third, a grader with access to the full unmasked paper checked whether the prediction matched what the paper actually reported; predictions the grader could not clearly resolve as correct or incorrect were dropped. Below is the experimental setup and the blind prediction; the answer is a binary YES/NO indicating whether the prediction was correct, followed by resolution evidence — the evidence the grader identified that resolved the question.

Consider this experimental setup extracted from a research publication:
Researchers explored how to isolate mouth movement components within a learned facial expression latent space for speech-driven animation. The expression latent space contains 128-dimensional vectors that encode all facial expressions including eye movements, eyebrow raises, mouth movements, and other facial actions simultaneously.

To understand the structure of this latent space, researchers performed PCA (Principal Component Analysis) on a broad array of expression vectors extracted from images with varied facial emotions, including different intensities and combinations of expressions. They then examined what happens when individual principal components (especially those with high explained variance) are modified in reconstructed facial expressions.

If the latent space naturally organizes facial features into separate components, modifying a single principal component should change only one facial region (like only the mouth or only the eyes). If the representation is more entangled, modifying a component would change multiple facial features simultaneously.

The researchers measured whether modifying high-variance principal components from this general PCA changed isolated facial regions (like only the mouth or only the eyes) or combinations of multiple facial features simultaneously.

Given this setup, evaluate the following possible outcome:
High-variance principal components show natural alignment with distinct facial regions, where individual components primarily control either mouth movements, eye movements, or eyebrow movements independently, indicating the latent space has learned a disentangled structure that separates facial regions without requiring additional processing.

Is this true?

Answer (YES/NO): NO